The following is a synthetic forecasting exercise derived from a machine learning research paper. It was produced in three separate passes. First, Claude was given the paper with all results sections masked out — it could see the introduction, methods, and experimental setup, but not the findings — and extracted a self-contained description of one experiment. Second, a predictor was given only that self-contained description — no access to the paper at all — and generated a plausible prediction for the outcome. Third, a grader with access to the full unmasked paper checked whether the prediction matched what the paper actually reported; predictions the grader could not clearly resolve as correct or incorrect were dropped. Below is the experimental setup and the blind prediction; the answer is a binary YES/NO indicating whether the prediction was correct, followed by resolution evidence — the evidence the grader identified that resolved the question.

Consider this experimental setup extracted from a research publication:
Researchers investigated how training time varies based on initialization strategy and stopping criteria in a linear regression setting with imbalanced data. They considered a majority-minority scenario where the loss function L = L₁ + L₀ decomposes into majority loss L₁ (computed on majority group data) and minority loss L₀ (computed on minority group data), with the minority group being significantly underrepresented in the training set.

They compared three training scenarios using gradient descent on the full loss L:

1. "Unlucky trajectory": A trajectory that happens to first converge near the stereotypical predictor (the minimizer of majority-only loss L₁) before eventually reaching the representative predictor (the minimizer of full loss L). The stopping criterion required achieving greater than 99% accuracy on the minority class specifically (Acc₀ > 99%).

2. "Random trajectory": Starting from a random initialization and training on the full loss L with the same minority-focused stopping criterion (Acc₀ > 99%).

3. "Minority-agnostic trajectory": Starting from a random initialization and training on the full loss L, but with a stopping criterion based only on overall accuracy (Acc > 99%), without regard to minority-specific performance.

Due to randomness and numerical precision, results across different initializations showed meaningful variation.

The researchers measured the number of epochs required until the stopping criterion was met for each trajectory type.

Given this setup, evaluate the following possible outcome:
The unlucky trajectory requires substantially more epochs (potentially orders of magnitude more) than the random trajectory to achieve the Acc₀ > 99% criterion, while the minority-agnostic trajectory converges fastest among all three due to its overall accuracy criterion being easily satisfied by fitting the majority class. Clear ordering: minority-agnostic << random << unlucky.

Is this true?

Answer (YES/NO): YES